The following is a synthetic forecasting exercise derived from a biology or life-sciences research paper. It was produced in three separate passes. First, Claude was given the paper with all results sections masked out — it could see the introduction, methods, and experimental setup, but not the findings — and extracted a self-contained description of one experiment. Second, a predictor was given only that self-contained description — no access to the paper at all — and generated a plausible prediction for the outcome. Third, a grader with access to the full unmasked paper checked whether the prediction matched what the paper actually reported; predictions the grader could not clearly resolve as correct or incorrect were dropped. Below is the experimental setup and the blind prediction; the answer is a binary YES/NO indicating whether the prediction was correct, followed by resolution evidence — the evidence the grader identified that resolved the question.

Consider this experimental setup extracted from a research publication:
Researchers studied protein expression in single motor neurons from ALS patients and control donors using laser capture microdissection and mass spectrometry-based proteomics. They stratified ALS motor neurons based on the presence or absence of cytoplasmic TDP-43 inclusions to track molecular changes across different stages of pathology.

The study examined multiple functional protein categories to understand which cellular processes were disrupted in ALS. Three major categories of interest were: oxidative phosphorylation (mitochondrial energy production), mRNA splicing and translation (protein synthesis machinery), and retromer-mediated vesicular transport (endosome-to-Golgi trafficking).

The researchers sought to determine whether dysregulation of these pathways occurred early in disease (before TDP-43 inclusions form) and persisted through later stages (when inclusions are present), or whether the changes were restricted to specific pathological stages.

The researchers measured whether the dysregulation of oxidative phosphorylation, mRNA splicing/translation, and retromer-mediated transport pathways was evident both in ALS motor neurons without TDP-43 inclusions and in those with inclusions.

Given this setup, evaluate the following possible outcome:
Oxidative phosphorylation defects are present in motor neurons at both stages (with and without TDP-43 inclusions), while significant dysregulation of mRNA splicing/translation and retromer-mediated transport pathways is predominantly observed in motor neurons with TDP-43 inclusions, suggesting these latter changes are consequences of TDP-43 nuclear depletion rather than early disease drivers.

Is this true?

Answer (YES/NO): NO